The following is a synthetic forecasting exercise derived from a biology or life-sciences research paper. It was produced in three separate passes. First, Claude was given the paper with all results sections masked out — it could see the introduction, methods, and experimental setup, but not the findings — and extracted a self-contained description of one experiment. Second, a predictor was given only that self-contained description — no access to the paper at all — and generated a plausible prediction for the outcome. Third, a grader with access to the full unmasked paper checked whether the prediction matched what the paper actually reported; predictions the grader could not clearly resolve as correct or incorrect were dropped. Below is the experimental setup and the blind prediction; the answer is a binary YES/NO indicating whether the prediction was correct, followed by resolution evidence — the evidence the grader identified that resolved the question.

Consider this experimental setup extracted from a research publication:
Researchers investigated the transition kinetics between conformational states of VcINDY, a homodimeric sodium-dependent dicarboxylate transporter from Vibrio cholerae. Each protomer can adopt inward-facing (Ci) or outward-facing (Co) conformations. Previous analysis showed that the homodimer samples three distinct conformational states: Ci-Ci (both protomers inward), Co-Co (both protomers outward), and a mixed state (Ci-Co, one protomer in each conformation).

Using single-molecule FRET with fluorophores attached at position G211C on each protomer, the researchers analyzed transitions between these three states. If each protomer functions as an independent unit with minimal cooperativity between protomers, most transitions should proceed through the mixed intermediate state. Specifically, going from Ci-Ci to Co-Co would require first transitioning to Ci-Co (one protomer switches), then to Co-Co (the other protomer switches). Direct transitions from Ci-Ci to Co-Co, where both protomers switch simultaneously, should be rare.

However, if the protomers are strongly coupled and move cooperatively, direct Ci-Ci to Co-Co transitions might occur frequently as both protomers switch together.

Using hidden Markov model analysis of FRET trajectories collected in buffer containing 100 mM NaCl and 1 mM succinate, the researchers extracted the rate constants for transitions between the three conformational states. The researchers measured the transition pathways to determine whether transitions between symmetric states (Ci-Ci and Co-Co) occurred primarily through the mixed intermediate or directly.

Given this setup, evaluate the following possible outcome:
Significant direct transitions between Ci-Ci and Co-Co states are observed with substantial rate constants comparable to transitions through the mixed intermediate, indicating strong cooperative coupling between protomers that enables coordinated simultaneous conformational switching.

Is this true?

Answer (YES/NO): NO